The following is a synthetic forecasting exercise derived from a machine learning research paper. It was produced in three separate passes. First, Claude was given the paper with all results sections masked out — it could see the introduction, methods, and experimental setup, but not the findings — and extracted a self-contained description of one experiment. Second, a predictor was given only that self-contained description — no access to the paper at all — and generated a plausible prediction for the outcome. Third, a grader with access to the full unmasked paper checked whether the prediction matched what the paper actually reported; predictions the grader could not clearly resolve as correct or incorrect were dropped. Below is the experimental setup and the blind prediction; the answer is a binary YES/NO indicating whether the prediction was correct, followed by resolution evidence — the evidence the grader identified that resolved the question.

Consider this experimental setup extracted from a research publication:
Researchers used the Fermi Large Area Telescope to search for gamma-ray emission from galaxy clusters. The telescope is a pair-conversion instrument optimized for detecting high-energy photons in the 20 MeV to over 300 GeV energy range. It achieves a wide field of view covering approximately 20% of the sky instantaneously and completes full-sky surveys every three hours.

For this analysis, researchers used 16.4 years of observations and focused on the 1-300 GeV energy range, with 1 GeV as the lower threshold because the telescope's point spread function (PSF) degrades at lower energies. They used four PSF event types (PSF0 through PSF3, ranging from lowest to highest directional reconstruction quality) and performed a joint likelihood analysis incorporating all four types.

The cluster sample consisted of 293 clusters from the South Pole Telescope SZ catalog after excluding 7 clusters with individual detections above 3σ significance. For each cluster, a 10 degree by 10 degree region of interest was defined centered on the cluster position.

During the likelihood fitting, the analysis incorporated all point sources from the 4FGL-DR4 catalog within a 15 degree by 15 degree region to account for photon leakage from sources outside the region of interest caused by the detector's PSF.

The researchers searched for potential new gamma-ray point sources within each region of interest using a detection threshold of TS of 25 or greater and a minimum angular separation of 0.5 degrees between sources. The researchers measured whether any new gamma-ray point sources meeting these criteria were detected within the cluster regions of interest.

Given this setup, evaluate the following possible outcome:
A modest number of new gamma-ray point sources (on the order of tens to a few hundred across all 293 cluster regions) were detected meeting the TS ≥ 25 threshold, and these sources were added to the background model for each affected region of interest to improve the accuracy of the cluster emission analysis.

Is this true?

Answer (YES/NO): NO